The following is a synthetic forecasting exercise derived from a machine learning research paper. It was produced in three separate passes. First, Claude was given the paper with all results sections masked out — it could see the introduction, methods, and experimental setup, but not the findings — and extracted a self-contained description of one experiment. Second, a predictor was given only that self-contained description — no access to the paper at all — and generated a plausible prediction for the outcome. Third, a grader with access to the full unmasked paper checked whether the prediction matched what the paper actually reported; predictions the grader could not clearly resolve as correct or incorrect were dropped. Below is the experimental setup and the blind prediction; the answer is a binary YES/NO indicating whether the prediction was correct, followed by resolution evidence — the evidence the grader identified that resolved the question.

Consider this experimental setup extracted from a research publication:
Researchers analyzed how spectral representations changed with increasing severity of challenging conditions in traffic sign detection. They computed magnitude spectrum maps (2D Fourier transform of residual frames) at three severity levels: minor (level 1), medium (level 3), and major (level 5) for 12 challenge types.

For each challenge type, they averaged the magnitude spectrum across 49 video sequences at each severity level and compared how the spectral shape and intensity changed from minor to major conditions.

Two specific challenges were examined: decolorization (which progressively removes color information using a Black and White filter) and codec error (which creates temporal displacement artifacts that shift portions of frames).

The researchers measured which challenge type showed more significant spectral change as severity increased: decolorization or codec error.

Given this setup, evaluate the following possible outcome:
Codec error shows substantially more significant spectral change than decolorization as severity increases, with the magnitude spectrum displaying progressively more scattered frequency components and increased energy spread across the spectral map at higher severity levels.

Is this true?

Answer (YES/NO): NO